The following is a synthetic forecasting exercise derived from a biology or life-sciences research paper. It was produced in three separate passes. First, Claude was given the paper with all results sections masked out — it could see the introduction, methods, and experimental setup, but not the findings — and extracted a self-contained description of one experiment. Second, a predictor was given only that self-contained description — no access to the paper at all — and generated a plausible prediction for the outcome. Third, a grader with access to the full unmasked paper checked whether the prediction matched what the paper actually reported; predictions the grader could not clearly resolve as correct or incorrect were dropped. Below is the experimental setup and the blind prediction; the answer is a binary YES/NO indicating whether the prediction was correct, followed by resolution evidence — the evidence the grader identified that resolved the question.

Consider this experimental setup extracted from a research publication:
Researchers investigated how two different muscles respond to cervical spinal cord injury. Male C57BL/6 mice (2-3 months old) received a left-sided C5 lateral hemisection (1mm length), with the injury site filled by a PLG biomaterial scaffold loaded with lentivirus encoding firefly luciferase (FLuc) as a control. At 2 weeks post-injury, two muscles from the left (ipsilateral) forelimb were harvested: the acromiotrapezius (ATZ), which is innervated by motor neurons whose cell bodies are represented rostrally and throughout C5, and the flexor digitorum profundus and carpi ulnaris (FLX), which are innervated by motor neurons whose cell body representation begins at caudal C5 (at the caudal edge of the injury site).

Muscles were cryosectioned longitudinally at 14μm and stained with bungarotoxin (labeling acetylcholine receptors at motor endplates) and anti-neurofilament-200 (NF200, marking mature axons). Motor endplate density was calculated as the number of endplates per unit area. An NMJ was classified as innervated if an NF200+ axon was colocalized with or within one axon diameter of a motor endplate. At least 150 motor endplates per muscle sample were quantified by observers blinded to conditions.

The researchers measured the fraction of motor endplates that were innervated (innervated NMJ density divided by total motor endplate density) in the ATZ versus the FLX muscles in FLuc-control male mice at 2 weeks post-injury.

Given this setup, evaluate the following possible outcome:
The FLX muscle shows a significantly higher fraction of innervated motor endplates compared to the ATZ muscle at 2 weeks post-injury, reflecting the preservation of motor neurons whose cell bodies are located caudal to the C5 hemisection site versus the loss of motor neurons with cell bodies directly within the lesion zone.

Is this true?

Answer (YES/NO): YES